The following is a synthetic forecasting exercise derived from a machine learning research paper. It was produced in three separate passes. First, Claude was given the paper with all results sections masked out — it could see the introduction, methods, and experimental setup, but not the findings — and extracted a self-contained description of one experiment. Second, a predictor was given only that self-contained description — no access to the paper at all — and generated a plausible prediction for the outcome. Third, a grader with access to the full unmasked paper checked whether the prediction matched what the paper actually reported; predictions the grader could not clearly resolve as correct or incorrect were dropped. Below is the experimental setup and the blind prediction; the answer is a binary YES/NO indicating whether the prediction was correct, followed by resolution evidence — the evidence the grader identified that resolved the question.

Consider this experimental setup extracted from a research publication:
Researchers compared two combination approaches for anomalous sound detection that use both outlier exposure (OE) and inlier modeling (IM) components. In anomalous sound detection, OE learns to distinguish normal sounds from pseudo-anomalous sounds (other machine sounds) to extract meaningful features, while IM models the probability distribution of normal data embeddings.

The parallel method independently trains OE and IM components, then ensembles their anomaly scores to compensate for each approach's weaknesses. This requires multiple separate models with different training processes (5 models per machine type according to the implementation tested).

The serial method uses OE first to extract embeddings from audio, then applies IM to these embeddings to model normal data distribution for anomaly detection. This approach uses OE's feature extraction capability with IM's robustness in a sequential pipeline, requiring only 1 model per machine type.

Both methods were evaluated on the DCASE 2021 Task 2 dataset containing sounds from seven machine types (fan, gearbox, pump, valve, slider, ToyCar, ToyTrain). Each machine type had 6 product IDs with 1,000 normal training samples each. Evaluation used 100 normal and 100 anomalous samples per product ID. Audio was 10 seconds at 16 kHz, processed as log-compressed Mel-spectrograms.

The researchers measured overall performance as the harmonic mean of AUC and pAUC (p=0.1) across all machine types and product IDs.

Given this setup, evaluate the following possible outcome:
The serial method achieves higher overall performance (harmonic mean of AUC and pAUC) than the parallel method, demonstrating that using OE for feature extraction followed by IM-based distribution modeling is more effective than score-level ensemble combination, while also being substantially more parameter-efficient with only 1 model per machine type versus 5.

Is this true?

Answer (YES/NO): NO